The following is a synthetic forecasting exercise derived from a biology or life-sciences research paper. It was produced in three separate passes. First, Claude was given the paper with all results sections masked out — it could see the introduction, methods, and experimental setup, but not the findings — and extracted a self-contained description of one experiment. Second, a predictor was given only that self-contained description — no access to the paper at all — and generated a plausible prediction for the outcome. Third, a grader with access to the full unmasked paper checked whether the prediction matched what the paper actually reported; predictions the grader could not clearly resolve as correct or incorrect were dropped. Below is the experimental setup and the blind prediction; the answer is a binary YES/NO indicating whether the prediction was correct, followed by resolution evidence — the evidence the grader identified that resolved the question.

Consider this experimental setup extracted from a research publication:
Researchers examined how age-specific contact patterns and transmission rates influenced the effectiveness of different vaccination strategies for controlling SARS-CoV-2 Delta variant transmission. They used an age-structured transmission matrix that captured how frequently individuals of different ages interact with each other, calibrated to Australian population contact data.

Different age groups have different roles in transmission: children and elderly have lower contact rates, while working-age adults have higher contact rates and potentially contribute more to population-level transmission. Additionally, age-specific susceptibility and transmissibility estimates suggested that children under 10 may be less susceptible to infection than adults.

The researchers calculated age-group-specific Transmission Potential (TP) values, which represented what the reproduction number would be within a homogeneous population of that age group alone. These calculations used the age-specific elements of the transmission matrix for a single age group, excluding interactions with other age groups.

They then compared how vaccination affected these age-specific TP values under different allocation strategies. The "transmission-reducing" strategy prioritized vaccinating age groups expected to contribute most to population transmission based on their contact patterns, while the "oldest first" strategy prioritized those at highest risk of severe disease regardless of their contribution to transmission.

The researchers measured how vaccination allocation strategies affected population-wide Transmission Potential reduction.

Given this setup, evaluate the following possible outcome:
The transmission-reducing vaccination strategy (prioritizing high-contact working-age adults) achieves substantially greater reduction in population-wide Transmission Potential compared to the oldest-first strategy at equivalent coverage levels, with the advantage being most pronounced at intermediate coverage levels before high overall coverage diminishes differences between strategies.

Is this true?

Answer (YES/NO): NO